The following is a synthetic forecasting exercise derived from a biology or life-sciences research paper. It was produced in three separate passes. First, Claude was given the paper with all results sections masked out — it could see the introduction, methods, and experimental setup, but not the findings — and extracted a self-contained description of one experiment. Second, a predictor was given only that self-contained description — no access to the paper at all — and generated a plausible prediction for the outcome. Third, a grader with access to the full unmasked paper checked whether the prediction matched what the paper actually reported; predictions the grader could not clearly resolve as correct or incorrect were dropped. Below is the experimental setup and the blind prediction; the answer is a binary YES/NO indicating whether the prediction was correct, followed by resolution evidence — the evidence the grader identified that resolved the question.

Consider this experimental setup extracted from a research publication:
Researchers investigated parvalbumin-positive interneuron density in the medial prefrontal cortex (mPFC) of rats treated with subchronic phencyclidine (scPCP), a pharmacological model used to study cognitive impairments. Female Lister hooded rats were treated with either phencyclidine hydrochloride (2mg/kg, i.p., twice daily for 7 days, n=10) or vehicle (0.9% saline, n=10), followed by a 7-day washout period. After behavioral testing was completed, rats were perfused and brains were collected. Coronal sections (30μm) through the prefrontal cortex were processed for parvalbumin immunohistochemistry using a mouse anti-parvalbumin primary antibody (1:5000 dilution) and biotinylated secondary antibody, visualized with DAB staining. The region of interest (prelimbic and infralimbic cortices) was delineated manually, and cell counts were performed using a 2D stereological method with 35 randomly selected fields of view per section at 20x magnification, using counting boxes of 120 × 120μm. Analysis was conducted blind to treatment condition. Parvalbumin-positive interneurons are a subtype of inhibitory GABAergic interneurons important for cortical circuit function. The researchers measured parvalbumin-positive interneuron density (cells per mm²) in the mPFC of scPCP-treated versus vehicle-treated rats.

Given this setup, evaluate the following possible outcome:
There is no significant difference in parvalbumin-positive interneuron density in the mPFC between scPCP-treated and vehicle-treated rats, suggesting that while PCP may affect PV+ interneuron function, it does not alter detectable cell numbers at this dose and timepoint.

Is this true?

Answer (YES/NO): NO